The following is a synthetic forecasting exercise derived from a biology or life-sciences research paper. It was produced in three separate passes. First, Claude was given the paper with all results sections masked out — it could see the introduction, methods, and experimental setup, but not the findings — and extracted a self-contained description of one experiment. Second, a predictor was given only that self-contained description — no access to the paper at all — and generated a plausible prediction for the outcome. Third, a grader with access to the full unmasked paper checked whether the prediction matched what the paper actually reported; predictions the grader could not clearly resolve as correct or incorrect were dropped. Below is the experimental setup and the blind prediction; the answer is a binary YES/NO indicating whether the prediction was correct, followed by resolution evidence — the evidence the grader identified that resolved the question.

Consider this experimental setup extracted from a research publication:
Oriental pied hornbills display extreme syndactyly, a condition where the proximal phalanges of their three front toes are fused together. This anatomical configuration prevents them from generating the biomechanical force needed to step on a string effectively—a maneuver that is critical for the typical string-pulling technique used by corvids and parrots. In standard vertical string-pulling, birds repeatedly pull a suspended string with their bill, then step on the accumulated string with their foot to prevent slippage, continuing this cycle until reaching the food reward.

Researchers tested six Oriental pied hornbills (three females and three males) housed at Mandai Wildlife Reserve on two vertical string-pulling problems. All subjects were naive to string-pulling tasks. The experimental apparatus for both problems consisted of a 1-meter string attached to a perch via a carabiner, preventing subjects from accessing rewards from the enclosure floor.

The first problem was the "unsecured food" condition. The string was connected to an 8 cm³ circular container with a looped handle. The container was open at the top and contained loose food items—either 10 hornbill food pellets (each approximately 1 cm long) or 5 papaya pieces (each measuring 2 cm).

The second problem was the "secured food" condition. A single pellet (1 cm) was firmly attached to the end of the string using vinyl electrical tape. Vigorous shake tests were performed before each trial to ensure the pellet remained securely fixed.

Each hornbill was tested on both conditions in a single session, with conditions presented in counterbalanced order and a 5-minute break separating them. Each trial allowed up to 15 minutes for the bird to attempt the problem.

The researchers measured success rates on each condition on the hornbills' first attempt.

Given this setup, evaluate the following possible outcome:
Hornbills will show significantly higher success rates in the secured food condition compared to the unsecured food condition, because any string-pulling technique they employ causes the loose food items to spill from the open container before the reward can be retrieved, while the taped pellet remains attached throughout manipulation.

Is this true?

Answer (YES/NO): NO